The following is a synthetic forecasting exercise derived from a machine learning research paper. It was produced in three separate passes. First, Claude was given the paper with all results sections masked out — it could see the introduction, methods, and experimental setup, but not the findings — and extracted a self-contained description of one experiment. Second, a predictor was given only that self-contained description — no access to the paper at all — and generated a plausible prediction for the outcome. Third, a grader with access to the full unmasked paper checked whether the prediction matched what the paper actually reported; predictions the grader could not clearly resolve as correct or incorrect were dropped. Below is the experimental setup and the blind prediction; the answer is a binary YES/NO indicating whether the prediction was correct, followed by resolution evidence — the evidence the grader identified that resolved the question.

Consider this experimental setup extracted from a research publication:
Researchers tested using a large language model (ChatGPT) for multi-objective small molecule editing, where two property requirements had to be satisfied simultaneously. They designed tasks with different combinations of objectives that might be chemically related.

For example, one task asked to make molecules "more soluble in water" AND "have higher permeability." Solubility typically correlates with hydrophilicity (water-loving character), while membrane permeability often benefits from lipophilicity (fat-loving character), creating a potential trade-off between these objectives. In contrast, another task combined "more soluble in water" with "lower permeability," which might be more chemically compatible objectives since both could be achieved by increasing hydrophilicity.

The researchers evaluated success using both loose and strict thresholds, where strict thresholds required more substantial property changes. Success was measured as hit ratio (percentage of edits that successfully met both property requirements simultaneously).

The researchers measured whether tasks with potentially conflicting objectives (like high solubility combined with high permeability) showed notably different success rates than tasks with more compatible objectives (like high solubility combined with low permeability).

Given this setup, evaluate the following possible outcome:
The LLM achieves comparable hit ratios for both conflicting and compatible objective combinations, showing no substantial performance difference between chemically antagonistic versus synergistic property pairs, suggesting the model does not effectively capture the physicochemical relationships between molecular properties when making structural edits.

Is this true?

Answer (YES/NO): NO